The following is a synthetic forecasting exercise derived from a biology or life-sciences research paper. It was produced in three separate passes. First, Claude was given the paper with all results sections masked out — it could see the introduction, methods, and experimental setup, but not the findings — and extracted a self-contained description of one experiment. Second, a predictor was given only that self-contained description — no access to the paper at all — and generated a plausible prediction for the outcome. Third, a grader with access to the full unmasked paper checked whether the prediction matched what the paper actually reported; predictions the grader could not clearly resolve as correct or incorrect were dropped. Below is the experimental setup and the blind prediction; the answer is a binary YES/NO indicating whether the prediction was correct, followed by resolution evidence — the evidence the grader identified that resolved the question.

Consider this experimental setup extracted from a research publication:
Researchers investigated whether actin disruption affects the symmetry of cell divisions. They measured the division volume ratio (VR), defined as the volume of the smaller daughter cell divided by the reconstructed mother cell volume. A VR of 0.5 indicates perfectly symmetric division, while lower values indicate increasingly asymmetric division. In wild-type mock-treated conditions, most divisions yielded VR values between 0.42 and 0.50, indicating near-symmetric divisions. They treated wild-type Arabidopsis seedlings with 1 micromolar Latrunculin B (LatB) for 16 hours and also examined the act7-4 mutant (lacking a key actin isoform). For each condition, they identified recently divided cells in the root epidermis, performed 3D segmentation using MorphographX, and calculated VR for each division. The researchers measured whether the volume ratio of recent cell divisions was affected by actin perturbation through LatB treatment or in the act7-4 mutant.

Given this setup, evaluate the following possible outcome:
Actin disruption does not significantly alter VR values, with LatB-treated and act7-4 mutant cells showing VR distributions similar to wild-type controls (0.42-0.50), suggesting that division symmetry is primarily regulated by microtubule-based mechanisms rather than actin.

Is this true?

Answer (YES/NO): NO